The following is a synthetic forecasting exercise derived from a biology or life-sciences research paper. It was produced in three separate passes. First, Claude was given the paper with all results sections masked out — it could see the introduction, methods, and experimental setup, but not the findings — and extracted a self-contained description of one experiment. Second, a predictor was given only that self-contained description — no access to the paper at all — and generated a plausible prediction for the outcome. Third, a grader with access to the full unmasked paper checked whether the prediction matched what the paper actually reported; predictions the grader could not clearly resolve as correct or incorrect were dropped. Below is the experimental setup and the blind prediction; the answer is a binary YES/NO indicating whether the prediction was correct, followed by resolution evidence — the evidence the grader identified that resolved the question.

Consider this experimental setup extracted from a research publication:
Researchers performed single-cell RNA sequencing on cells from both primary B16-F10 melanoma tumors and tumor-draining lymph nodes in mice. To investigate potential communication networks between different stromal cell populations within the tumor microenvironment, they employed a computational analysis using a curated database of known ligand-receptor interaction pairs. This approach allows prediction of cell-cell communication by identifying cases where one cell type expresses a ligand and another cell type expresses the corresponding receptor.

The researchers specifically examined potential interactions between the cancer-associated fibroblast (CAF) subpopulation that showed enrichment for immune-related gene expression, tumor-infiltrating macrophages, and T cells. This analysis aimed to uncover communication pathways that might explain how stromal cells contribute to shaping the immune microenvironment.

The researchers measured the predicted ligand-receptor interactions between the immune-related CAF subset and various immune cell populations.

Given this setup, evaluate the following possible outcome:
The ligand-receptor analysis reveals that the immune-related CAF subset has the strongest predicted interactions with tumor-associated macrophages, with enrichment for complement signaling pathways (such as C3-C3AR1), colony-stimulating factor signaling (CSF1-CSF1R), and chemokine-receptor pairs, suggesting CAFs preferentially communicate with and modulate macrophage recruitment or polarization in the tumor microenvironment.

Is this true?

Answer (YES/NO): YES